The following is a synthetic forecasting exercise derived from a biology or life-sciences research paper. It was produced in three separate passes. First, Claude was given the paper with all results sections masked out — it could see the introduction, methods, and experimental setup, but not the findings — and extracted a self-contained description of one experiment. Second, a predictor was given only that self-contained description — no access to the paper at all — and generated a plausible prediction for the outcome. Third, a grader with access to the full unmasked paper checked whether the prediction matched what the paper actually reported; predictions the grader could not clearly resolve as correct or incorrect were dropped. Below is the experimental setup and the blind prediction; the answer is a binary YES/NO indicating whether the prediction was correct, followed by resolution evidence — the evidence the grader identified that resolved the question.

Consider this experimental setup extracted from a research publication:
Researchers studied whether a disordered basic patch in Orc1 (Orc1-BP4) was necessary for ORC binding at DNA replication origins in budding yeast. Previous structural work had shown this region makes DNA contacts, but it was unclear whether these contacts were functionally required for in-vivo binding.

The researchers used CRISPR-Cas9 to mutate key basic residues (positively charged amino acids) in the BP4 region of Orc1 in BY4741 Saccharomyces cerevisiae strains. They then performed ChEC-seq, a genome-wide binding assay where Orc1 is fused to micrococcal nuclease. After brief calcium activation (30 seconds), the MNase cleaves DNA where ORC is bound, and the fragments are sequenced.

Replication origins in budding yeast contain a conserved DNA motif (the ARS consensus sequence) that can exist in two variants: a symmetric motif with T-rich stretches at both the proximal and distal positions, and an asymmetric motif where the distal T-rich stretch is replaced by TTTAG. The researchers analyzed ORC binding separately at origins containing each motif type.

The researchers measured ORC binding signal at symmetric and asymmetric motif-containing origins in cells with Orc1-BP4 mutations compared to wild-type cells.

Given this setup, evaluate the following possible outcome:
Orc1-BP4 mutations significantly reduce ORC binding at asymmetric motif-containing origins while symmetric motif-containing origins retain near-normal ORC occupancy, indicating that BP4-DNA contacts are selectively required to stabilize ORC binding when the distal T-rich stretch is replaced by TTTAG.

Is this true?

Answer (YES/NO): NO